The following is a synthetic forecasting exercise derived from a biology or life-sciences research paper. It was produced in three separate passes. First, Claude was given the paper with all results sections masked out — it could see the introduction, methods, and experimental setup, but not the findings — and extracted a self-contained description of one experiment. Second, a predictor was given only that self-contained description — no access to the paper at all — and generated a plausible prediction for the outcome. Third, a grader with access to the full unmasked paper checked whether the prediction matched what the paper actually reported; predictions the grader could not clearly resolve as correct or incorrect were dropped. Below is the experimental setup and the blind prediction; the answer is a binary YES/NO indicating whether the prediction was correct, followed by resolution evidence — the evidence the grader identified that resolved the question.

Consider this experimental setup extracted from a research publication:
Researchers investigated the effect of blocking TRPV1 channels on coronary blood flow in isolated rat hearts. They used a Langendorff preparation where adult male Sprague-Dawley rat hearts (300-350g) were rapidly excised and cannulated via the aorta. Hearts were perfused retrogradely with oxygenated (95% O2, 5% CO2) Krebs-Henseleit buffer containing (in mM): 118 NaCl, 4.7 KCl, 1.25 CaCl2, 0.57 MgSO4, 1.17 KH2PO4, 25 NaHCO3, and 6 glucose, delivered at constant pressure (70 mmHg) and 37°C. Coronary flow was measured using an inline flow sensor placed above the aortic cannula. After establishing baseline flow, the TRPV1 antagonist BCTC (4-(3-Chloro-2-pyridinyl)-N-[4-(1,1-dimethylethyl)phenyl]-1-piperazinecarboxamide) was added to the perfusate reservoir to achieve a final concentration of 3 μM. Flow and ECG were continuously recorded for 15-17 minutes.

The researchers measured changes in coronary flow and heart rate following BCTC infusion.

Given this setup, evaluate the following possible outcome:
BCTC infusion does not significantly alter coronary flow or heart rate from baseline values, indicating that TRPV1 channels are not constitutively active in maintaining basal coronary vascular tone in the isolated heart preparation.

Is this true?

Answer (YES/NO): NO